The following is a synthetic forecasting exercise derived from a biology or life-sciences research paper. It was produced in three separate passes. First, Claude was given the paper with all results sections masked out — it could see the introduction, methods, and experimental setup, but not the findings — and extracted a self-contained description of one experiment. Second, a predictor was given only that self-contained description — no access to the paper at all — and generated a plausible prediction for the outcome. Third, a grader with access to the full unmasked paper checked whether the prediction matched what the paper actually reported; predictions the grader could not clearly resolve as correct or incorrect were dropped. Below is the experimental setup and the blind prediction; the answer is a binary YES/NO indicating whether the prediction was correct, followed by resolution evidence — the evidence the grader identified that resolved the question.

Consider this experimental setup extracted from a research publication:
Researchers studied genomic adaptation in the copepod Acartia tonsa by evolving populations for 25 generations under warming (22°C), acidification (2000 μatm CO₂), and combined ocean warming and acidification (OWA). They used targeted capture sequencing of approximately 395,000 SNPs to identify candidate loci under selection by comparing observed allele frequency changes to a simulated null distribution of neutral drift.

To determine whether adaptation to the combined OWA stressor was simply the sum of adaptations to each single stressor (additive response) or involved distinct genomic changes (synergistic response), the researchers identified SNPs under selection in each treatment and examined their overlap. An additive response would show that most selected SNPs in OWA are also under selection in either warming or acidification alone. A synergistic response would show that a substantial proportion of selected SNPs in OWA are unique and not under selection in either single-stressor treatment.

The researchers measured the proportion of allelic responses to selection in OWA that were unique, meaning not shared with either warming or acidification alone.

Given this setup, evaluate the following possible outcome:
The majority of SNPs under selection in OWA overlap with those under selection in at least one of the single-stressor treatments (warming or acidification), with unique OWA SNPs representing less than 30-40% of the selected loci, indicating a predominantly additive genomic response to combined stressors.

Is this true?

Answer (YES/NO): NO